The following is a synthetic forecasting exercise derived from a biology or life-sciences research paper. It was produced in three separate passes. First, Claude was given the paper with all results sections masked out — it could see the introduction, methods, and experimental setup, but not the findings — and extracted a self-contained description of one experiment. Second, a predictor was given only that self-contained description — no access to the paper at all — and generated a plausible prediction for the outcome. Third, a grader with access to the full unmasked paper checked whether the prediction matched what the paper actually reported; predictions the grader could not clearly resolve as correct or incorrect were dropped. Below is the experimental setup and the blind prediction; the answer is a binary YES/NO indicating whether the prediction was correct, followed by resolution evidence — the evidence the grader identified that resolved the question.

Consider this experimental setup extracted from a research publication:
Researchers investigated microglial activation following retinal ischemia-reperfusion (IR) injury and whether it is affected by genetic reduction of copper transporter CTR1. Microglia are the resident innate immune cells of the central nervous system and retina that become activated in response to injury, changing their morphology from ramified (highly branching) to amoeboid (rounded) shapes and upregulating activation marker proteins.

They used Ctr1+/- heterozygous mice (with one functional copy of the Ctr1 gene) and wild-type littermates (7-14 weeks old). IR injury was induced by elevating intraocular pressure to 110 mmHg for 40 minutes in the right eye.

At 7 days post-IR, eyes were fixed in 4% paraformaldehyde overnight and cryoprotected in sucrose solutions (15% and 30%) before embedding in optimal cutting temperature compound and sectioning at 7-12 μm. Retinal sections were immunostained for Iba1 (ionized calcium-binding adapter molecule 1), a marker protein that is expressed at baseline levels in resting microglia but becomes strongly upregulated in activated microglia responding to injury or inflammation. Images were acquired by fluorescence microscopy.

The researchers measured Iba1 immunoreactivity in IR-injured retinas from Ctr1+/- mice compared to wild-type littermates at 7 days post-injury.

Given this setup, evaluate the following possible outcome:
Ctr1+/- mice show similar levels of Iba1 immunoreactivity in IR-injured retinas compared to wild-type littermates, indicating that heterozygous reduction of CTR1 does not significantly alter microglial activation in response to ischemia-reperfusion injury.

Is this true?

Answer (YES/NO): NO